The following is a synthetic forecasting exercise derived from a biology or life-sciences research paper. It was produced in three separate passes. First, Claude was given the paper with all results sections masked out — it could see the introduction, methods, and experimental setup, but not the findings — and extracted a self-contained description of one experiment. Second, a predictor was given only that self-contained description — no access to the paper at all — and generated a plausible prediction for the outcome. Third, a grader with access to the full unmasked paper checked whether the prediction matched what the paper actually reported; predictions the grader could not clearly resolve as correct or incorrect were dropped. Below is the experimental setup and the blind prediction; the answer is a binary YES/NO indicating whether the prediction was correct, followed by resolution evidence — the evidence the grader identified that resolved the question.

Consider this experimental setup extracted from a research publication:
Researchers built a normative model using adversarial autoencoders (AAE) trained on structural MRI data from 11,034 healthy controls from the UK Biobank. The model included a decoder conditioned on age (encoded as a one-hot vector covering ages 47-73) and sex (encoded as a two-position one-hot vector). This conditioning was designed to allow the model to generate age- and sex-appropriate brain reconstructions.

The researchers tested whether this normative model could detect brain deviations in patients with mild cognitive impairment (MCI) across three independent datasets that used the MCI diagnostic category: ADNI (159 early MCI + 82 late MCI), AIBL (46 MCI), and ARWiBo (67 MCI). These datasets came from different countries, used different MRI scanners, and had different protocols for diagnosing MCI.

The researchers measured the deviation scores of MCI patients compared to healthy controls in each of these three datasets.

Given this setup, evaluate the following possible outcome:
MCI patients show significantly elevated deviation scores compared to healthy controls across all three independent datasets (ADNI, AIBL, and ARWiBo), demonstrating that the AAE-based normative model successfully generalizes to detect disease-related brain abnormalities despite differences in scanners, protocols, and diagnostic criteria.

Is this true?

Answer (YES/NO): NO